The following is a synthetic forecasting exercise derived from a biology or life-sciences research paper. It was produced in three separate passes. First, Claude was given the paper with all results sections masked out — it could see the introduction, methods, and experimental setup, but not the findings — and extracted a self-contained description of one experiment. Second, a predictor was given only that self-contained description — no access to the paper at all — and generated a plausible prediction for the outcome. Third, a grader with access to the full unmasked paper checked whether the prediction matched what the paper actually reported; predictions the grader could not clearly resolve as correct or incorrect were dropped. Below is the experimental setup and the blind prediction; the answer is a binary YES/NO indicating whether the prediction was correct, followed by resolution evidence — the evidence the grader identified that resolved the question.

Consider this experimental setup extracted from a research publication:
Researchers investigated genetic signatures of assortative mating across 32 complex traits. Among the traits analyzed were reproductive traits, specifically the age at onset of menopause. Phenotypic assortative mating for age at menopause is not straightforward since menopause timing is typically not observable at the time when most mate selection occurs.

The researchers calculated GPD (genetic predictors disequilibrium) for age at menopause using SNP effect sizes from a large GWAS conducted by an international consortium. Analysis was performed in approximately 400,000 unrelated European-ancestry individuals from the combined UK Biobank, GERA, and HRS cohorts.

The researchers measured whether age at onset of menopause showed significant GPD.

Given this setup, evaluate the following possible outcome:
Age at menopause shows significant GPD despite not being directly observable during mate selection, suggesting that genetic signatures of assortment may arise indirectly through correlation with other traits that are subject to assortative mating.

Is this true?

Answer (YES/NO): NO